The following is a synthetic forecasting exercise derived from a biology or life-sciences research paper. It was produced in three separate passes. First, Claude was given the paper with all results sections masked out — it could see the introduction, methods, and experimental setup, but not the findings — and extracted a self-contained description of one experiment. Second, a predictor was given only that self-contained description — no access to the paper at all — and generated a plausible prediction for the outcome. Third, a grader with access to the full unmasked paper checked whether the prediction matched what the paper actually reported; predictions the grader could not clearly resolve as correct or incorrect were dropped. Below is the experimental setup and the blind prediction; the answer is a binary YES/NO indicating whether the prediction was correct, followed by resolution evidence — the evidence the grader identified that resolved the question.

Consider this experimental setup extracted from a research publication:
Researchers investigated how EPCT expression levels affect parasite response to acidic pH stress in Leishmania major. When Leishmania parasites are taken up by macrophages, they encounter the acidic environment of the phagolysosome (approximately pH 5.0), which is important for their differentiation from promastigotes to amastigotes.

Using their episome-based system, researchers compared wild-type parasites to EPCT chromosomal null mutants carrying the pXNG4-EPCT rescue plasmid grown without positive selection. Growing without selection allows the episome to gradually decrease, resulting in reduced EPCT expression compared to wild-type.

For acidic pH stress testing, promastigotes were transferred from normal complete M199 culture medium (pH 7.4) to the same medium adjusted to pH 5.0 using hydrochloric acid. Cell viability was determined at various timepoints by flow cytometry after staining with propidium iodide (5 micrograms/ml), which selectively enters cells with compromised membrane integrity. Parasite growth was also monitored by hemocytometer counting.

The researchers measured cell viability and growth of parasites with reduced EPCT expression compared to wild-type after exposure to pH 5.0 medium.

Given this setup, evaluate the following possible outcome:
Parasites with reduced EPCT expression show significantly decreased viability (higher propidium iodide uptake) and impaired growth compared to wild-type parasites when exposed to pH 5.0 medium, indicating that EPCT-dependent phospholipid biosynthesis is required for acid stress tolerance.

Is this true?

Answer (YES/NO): NO